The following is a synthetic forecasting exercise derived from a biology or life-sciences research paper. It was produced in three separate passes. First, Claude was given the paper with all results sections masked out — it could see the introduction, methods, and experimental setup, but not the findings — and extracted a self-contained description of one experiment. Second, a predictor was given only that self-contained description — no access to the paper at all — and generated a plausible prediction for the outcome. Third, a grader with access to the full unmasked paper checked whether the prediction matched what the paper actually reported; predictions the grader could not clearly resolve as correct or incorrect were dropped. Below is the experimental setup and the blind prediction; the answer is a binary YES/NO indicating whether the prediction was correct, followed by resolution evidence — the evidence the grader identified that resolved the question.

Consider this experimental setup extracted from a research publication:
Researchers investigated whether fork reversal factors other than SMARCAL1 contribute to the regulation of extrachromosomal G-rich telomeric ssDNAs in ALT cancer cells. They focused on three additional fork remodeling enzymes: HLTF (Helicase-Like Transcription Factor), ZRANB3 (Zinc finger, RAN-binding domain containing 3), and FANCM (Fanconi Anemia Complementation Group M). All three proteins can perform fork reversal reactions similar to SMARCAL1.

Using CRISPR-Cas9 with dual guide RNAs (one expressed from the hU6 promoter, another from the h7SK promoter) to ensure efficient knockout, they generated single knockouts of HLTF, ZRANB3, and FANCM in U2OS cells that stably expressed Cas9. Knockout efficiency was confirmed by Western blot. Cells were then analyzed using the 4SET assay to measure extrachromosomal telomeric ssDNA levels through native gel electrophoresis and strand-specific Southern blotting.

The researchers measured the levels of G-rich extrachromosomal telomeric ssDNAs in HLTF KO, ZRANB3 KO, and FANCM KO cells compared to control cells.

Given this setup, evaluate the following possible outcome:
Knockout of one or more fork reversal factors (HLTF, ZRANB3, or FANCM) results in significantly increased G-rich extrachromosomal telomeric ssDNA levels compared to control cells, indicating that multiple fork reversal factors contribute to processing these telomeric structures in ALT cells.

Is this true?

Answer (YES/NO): NO